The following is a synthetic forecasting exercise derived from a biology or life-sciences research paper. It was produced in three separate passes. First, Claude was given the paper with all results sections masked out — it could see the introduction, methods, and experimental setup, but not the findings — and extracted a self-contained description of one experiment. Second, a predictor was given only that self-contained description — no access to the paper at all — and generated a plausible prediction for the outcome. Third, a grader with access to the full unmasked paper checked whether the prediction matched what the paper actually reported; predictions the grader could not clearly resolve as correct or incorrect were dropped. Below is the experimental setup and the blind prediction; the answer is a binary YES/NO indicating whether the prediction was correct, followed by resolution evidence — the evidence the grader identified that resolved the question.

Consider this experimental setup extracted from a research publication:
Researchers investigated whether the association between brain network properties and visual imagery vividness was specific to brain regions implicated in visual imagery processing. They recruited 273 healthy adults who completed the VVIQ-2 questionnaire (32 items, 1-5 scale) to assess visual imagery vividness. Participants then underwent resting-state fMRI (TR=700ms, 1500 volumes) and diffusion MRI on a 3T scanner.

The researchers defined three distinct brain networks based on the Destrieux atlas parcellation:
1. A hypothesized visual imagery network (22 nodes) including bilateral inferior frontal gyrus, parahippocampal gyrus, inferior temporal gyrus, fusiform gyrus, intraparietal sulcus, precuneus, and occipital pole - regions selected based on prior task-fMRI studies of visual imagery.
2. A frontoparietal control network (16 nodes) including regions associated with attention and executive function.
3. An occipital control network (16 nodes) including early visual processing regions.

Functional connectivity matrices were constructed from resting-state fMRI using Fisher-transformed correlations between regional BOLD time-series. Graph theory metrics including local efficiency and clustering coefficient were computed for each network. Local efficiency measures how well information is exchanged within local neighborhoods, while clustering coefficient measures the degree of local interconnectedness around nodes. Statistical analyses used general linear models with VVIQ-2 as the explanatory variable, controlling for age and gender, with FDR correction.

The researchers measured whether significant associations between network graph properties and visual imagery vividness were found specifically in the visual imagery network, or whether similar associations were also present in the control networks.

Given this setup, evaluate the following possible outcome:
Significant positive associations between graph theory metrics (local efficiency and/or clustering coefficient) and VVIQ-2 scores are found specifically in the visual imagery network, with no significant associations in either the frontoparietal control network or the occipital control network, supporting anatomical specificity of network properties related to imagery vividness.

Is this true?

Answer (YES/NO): YES